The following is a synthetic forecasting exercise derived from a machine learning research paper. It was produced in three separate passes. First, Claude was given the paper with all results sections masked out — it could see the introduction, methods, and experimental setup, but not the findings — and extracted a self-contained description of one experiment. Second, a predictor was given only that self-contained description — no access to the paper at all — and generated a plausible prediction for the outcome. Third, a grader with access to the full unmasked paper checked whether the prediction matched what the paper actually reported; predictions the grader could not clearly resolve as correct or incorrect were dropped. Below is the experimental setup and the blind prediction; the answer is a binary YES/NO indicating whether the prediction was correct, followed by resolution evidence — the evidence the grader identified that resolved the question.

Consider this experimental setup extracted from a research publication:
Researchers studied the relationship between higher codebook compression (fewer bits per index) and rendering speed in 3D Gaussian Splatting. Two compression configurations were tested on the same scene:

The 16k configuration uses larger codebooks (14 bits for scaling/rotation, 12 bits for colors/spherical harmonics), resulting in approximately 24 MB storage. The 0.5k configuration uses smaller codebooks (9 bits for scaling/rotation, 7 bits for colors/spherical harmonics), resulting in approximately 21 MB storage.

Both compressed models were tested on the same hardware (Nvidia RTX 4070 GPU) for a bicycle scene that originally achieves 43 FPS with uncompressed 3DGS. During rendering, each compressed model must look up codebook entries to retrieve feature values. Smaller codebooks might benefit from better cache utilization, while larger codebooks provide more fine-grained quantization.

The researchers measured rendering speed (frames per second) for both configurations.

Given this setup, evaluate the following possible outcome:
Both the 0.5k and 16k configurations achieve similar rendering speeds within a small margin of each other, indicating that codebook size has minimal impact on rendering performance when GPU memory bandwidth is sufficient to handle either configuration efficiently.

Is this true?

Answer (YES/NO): NO